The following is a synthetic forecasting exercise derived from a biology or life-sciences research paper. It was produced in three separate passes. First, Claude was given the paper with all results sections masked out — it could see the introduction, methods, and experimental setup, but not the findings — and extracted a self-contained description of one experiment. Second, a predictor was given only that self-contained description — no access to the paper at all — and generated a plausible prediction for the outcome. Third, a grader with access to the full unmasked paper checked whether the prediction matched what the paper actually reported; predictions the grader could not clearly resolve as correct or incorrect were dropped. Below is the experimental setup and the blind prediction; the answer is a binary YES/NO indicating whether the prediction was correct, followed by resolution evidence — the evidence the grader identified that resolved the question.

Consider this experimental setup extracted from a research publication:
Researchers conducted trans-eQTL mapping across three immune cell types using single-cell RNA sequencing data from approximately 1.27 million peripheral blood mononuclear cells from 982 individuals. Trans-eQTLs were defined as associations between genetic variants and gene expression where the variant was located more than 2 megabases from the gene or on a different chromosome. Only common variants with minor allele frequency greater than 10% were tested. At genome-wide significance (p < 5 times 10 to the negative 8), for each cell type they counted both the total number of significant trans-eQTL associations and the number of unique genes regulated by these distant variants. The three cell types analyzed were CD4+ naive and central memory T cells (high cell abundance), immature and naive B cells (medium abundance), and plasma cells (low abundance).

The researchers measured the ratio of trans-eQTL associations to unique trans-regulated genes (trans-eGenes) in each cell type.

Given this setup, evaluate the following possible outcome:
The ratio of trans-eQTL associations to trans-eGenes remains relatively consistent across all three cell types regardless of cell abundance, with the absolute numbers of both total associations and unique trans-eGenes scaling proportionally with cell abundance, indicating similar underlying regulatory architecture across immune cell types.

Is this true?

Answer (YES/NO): NO